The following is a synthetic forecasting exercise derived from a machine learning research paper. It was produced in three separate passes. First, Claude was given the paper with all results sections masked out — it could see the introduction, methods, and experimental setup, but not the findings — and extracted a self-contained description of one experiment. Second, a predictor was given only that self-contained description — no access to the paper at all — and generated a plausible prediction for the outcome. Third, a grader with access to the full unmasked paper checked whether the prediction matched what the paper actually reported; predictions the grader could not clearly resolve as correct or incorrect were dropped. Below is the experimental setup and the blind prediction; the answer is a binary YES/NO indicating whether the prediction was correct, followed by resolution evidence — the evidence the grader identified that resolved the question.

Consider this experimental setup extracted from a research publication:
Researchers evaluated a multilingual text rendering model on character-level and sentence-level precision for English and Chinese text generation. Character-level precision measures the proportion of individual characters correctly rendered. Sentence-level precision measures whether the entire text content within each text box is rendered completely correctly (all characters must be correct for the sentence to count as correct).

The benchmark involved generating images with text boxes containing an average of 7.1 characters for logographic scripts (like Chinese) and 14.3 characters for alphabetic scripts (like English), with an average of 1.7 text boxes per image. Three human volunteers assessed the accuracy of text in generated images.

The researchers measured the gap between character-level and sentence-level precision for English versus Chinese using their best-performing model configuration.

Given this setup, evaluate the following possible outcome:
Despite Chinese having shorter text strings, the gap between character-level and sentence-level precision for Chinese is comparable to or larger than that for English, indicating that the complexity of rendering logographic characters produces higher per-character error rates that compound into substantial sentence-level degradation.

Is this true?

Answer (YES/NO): YES